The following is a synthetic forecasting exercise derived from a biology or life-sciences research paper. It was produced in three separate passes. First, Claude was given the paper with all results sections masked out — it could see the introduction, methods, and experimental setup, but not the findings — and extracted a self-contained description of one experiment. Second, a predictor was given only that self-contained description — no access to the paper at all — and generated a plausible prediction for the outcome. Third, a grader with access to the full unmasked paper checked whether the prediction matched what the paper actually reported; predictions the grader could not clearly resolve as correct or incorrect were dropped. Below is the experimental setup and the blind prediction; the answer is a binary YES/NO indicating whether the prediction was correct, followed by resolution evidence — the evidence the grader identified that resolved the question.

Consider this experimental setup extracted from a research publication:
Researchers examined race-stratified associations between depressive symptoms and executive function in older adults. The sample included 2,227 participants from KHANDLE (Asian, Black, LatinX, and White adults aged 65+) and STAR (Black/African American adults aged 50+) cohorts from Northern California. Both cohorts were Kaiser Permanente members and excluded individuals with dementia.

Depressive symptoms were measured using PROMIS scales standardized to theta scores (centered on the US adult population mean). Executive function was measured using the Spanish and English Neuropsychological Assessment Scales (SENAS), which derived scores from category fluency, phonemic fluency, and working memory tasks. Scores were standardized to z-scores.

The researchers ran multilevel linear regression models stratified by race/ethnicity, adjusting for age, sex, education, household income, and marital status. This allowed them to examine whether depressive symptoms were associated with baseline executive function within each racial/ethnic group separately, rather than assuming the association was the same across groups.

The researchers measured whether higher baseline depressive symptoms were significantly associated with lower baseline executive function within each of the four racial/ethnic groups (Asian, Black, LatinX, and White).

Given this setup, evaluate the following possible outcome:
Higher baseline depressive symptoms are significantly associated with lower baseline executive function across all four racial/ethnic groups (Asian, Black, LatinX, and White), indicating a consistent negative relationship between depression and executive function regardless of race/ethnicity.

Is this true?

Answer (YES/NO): NO